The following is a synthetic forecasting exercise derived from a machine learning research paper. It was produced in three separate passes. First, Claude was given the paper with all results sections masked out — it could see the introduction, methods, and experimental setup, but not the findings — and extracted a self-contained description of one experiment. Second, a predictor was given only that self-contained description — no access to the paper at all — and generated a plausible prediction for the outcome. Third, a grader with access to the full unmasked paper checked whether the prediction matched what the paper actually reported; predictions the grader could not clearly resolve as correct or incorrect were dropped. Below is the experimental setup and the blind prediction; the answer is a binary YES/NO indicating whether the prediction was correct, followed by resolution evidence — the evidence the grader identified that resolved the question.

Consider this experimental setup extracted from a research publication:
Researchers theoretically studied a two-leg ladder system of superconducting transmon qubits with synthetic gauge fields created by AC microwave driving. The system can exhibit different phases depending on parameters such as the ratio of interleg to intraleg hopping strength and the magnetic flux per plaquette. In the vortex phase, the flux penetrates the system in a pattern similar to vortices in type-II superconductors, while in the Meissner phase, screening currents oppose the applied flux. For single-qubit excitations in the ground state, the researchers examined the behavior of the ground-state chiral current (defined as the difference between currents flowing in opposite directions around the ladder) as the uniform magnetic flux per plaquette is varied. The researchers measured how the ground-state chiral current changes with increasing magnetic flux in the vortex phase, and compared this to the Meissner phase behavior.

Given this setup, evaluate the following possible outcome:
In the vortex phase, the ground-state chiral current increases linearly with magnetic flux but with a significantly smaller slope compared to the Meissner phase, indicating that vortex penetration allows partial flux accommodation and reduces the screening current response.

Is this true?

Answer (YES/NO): NO